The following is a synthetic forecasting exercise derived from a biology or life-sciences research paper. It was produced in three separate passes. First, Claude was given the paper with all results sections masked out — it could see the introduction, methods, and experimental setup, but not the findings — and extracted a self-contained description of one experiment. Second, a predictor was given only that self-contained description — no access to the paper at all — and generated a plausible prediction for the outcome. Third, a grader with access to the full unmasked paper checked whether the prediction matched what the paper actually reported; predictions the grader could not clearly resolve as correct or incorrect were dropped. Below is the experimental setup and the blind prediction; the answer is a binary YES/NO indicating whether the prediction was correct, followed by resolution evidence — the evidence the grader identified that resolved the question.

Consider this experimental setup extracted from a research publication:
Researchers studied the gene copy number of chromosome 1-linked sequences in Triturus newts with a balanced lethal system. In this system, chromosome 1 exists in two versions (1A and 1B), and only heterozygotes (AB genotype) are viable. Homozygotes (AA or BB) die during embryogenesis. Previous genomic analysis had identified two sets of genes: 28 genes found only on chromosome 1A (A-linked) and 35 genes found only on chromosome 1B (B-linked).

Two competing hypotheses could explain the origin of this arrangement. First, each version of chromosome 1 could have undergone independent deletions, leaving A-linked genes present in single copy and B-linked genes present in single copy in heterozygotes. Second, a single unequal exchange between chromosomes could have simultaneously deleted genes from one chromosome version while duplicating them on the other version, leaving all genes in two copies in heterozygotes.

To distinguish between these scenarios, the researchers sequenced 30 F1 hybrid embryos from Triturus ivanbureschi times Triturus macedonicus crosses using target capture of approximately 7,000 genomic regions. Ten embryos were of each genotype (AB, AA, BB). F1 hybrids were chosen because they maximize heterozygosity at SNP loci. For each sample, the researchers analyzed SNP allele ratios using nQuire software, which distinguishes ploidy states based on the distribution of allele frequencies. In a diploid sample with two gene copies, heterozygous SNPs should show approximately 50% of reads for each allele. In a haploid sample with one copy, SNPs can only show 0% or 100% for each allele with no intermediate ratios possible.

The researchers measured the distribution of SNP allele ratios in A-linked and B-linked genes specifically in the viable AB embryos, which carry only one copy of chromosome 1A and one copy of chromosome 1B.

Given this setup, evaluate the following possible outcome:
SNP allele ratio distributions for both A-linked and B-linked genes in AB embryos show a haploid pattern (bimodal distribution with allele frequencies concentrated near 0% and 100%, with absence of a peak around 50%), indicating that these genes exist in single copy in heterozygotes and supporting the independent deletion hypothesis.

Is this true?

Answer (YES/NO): NO